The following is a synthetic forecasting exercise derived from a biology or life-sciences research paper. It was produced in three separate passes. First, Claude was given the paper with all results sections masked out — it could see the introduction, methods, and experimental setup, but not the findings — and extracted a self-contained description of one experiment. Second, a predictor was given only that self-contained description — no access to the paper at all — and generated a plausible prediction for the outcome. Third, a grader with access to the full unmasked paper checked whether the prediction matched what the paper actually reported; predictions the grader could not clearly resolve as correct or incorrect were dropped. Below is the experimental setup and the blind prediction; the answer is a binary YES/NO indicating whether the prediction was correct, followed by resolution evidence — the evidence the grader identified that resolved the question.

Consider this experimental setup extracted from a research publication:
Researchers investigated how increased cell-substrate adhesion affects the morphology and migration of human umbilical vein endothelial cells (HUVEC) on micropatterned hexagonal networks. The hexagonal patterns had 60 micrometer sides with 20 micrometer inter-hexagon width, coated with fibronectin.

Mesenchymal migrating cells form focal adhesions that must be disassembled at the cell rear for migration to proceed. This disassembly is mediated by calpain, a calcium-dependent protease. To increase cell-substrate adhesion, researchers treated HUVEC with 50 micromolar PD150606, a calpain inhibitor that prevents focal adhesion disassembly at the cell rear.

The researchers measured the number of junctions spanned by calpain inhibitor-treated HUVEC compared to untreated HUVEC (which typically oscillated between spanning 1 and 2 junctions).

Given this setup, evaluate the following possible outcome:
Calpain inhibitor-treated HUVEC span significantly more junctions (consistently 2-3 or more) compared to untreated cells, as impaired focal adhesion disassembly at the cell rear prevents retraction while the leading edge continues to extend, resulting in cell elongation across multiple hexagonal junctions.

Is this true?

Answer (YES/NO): YES